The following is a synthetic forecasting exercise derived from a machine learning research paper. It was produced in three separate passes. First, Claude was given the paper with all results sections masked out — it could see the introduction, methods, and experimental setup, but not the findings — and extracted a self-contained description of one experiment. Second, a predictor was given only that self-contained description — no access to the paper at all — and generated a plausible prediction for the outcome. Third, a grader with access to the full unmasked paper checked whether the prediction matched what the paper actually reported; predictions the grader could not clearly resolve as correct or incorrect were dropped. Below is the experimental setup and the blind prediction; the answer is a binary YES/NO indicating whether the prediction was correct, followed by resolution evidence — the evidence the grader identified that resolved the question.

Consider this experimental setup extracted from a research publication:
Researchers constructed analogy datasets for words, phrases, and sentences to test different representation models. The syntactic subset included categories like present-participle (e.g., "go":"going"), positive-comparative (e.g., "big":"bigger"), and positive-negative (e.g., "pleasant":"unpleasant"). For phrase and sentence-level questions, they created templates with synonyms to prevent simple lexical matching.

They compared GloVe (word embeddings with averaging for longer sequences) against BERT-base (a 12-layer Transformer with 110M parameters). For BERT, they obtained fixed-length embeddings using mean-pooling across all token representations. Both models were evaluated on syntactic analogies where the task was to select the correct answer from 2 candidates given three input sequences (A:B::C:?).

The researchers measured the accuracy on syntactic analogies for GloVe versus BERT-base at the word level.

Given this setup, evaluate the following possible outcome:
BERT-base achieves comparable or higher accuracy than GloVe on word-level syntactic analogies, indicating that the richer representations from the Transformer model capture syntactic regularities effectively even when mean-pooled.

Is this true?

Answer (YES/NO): NO